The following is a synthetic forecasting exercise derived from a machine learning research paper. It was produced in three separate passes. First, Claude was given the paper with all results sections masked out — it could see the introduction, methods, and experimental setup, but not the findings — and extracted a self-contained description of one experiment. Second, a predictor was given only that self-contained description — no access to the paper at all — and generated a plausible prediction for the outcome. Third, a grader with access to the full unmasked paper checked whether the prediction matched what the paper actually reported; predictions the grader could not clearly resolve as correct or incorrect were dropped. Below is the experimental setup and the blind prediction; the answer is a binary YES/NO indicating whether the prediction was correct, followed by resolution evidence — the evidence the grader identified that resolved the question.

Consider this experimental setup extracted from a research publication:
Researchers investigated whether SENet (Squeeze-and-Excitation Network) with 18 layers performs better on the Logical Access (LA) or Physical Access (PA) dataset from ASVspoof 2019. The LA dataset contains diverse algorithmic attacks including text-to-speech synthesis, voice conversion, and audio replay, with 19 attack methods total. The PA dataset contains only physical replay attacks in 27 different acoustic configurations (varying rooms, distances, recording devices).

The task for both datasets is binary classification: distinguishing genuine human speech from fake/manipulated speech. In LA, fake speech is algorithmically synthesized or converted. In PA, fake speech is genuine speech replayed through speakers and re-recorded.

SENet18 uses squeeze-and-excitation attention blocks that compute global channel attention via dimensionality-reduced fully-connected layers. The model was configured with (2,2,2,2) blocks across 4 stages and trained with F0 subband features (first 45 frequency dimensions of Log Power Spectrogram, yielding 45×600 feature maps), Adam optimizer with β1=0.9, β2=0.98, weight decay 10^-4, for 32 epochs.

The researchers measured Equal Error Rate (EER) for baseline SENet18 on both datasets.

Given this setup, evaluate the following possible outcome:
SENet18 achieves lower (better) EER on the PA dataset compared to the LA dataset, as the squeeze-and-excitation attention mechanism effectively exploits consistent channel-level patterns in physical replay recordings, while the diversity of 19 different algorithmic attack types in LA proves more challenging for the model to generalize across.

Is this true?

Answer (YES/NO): YES